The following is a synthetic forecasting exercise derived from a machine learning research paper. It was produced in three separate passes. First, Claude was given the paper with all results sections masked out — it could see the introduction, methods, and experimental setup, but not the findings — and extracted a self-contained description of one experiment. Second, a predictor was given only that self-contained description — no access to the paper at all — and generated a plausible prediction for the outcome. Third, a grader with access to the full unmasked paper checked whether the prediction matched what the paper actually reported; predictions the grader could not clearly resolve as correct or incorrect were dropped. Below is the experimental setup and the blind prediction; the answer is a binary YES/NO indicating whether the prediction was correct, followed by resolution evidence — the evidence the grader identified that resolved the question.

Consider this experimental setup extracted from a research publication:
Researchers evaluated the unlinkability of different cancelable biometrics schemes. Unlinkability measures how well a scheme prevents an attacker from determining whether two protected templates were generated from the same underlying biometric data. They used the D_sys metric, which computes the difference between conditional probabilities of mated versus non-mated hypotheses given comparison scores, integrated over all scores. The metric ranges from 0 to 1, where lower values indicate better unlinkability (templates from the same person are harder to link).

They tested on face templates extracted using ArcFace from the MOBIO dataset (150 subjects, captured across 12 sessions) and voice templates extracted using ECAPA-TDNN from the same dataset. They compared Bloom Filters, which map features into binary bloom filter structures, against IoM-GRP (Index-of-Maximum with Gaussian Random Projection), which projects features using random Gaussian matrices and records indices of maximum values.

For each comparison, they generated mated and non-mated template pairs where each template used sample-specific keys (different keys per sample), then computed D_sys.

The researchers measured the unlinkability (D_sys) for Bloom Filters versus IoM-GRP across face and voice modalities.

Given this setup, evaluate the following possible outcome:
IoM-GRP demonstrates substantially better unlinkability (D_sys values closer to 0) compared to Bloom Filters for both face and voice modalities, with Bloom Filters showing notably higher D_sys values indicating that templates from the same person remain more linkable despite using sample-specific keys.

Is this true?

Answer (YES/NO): NO